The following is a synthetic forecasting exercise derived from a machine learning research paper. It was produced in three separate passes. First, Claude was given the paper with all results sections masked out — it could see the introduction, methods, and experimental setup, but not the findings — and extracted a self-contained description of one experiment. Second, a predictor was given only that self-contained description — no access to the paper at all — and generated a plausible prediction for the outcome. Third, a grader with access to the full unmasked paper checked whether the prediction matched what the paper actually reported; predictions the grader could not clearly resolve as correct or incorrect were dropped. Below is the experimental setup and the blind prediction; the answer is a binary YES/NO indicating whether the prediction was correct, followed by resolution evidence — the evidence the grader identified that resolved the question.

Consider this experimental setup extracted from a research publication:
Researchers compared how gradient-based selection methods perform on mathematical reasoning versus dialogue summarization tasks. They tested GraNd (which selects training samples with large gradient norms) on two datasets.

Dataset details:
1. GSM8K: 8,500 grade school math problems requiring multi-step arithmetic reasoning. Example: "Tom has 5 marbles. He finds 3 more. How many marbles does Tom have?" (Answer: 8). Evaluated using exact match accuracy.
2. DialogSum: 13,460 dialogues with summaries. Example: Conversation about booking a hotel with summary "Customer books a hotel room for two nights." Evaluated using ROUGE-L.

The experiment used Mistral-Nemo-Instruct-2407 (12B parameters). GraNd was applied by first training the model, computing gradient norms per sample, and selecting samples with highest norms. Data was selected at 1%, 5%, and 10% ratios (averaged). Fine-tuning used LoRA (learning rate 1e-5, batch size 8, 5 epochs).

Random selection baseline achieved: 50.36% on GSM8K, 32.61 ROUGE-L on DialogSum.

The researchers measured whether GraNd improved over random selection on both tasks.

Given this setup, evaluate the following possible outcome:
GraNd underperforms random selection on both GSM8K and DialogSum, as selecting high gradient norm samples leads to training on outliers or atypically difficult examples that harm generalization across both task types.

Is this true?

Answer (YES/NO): NO